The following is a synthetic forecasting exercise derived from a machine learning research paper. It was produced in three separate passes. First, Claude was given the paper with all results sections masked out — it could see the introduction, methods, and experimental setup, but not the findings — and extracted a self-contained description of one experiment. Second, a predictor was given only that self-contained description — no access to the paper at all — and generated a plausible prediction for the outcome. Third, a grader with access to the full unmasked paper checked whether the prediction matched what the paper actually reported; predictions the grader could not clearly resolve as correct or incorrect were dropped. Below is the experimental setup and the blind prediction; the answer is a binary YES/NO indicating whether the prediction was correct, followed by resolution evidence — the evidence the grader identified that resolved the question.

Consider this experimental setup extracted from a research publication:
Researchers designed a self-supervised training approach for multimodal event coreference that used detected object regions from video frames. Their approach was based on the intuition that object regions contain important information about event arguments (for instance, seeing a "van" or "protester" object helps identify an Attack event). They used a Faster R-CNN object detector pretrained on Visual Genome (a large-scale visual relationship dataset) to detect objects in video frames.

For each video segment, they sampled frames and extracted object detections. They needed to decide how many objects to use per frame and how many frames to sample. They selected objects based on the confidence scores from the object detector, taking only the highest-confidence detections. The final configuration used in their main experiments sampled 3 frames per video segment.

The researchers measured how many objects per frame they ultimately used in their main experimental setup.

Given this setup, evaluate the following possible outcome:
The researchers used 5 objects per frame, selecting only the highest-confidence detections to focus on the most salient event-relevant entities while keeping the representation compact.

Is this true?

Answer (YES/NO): YES